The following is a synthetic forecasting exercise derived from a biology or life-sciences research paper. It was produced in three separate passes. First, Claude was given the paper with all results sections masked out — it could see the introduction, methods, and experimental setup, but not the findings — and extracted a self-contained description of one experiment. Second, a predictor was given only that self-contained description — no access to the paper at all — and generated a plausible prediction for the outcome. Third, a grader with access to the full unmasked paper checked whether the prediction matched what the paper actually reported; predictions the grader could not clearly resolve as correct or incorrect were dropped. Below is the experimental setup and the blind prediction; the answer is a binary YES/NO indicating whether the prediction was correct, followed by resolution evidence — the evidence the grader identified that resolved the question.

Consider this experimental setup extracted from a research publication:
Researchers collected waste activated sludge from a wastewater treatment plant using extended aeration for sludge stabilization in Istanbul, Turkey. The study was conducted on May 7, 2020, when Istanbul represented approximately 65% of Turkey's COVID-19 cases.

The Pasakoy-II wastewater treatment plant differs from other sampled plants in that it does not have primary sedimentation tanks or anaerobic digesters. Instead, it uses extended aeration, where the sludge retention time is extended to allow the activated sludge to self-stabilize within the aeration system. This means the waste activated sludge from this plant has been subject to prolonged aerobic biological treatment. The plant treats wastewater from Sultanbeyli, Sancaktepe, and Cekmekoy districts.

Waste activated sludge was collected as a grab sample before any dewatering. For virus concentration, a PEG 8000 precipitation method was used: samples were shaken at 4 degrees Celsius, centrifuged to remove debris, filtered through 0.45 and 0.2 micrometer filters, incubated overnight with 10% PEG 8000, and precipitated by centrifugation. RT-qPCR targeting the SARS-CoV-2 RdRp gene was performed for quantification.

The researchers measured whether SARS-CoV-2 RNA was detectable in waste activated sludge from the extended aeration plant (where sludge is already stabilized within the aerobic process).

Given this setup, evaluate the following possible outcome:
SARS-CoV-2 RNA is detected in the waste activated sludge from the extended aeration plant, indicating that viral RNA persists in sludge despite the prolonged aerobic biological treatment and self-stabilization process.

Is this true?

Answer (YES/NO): YES